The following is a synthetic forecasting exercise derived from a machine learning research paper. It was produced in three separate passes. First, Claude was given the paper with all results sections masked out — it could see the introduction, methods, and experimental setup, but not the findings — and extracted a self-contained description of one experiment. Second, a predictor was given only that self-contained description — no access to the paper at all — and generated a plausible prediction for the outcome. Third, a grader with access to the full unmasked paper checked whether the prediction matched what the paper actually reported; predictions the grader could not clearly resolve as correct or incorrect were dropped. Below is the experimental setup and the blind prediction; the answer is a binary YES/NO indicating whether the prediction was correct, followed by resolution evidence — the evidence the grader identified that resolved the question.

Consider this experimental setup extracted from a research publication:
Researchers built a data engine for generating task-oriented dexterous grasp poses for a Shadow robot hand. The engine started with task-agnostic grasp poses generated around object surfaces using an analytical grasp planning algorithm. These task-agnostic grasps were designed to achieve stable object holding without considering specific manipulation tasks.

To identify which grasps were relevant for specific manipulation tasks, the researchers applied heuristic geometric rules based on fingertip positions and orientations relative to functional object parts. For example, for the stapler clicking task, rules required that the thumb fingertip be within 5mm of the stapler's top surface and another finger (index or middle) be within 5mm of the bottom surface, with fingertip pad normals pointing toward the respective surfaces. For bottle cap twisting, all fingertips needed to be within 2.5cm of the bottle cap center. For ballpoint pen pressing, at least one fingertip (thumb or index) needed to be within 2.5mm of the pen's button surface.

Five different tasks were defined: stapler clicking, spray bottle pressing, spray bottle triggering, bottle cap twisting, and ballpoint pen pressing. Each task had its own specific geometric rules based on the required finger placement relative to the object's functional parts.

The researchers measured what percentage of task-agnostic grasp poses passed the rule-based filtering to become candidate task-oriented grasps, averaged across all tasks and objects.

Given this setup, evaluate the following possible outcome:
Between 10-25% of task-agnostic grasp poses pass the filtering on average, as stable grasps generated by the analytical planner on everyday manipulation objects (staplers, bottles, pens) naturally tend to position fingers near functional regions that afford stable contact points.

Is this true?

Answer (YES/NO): NO